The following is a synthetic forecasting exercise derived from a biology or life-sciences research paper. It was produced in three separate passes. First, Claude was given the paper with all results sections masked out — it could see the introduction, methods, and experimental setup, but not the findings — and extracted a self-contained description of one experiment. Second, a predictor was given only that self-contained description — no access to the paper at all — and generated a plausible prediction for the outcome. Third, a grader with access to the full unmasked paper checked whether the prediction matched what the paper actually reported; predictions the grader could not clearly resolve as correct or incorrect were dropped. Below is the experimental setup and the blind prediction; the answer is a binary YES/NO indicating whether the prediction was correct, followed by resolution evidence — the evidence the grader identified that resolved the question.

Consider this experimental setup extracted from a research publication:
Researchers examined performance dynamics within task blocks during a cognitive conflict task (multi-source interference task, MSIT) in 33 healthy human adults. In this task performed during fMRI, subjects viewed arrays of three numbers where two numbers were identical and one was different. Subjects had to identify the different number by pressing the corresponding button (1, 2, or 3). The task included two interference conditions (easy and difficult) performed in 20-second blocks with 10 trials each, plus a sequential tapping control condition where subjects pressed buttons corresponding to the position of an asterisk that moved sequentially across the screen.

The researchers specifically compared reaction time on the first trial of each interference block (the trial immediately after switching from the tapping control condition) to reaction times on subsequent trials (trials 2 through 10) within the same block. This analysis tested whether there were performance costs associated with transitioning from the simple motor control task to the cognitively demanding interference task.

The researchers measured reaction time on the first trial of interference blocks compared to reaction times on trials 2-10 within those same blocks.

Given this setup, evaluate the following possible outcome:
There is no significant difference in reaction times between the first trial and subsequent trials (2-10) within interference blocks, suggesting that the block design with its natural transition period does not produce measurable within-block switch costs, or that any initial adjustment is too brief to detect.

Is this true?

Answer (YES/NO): NO